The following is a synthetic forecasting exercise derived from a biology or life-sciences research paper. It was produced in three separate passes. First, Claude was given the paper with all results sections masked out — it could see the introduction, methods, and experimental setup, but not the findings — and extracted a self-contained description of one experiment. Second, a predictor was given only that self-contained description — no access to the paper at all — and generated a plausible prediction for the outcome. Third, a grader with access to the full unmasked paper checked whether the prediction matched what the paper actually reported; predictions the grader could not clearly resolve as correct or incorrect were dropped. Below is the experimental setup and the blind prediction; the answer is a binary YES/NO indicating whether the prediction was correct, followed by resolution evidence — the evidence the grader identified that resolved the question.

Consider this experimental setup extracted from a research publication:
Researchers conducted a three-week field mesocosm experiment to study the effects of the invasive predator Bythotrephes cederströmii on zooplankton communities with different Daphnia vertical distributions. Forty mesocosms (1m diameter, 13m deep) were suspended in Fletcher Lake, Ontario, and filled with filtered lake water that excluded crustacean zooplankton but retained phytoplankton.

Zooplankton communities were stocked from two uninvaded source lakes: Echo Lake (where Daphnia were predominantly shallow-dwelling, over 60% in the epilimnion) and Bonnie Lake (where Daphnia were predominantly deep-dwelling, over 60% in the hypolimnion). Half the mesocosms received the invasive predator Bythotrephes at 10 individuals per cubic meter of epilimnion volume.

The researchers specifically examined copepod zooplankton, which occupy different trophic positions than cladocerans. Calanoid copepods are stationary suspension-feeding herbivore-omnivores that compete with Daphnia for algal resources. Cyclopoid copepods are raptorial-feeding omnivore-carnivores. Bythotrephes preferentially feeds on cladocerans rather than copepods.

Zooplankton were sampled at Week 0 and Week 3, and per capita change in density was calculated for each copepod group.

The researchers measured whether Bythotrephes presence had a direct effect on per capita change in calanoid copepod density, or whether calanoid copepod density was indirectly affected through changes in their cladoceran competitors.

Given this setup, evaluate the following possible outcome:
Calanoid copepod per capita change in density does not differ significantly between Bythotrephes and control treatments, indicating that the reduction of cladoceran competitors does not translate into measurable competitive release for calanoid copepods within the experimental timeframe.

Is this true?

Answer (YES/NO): YES